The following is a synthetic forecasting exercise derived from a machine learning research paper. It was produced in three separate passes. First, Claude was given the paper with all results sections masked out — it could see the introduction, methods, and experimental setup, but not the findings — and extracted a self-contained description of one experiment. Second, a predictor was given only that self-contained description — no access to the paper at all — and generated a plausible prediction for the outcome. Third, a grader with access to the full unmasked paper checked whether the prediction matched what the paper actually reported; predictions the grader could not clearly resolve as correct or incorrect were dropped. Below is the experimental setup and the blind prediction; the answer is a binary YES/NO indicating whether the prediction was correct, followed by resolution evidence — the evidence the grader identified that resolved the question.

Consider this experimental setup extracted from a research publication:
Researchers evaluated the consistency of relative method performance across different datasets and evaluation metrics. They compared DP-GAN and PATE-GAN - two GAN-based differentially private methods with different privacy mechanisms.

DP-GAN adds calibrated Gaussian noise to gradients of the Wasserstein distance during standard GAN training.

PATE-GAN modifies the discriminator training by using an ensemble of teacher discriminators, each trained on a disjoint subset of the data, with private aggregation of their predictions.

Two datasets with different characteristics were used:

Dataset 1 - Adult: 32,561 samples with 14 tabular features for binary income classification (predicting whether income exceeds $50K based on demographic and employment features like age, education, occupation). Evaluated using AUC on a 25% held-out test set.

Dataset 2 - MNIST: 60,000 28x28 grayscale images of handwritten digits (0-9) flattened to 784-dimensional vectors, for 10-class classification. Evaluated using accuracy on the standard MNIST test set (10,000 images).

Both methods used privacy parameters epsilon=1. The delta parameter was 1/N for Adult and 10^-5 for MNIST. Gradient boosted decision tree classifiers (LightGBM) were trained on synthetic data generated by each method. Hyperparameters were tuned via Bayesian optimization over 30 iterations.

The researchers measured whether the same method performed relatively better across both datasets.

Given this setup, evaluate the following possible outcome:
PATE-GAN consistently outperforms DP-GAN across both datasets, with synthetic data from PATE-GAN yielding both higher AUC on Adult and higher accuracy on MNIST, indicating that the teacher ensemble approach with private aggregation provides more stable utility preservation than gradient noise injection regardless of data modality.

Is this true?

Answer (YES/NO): YES